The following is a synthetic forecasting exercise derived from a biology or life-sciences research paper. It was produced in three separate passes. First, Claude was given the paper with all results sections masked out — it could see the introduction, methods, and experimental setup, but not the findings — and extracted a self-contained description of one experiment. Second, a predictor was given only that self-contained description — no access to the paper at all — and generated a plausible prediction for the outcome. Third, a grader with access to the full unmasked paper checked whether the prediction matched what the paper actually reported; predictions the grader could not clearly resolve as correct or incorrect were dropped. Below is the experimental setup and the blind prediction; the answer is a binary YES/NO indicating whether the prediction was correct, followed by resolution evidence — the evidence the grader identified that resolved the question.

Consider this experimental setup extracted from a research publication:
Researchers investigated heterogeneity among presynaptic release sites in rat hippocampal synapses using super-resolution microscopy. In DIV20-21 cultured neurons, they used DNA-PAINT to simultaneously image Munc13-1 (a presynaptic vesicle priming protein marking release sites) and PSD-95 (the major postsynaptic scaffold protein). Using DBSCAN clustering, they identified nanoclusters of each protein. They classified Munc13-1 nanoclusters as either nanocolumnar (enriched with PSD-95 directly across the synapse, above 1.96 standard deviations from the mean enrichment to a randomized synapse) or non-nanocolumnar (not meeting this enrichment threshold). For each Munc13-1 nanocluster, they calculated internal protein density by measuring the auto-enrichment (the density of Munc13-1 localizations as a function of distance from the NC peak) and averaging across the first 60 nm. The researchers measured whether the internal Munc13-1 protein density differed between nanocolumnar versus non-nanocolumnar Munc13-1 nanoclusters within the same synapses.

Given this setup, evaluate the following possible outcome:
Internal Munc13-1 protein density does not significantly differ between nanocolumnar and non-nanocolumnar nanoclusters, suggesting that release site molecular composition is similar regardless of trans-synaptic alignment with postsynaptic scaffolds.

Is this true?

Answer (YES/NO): NO